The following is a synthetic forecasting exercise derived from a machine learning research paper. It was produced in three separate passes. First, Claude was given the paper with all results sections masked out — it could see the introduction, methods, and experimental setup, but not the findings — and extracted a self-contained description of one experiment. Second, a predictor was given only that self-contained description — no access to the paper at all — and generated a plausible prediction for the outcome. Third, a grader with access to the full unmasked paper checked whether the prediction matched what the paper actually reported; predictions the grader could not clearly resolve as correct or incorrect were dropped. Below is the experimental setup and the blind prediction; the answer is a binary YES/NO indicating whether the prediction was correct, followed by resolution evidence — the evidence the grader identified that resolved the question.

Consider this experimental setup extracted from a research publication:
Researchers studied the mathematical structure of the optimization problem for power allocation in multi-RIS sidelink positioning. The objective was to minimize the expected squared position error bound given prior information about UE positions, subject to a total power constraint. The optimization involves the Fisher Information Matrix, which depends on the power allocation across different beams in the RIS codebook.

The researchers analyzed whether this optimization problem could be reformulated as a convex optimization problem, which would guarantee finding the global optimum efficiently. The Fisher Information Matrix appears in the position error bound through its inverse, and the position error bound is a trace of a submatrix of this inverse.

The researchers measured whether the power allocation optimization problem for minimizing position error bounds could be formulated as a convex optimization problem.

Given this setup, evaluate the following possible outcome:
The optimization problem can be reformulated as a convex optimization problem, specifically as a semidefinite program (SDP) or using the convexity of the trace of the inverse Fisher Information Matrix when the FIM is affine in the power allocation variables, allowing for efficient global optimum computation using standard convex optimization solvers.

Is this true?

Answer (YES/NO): YES